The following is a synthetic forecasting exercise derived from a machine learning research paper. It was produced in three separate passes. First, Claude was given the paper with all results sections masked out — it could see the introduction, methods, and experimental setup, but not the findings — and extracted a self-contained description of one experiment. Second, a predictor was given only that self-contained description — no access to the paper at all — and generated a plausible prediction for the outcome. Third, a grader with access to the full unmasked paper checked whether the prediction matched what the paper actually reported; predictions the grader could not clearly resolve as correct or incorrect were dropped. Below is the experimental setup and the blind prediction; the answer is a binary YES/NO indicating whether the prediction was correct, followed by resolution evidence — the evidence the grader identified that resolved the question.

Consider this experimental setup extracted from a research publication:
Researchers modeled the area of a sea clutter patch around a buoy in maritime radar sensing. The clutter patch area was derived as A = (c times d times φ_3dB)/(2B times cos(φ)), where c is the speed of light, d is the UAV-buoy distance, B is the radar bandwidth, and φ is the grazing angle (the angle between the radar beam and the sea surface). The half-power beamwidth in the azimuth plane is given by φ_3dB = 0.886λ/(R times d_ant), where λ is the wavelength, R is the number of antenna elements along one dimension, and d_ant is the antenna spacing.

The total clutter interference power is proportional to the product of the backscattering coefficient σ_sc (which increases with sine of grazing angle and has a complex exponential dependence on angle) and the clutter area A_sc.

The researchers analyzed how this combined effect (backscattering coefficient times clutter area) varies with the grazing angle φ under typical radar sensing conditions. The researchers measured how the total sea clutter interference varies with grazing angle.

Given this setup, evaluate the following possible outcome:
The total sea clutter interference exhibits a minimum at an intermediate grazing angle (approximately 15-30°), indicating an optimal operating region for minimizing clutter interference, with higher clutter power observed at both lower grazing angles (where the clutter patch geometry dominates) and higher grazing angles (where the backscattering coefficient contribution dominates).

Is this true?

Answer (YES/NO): NO